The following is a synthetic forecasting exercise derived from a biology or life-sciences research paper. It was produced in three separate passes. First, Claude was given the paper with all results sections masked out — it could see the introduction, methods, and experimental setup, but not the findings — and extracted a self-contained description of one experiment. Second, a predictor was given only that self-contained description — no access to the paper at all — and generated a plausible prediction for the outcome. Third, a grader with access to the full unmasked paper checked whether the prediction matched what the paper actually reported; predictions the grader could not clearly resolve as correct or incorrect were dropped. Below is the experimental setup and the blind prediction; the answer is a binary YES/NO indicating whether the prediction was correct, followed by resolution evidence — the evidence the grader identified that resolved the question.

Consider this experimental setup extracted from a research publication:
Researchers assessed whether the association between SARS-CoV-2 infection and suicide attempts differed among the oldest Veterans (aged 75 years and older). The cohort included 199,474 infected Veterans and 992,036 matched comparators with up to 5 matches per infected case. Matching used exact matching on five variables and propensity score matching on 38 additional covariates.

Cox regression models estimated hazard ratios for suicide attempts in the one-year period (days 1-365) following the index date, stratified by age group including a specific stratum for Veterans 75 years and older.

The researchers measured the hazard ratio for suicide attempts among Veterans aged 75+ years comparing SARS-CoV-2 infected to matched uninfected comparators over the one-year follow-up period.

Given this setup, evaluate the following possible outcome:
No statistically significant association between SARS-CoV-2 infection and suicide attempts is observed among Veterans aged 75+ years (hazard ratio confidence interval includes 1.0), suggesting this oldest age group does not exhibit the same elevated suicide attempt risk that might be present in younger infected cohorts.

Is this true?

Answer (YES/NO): YES